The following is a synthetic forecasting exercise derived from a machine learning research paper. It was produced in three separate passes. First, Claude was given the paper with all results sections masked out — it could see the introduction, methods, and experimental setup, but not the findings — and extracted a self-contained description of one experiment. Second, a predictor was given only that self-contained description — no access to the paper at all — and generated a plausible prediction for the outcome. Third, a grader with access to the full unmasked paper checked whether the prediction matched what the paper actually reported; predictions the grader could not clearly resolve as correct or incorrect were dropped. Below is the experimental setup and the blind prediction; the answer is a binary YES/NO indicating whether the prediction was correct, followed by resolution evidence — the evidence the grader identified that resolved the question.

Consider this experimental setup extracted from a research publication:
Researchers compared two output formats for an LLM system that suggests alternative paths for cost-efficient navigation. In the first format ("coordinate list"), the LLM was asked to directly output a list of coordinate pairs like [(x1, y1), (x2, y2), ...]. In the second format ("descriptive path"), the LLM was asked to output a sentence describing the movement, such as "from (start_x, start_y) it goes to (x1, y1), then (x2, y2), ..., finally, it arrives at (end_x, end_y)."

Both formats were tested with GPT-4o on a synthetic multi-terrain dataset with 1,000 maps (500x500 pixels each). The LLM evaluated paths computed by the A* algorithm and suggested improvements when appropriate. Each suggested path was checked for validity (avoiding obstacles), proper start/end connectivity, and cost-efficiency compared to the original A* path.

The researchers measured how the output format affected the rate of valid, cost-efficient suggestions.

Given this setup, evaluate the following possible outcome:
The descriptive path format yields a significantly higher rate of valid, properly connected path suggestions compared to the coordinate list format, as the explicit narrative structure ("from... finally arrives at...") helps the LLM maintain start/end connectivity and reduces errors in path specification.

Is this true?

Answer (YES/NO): YES